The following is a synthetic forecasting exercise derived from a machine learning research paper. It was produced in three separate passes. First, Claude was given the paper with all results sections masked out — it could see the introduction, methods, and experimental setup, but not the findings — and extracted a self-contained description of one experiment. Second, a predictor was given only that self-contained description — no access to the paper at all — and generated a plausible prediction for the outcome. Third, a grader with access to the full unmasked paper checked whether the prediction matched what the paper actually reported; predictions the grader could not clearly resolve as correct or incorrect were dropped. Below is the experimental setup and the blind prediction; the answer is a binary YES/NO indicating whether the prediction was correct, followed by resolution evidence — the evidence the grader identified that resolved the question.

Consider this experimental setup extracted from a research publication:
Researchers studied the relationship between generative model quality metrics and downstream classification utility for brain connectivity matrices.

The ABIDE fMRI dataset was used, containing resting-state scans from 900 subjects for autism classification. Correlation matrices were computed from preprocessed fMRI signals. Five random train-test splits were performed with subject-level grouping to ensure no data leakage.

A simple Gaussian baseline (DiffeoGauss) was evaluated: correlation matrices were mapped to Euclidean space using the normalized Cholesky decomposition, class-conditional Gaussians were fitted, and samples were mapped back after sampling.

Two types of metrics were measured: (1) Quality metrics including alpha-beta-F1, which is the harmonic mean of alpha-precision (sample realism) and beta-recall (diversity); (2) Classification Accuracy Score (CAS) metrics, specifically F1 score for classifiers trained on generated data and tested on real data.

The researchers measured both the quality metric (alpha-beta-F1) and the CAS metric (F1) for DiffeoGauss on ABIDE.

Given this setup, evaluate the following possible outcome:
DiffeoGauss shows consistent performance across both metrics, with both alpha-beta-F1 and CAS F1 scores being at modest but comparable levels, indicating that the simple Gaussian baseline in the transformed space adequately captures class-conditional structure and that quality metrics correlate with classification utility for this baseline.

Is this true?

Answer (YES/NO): NO